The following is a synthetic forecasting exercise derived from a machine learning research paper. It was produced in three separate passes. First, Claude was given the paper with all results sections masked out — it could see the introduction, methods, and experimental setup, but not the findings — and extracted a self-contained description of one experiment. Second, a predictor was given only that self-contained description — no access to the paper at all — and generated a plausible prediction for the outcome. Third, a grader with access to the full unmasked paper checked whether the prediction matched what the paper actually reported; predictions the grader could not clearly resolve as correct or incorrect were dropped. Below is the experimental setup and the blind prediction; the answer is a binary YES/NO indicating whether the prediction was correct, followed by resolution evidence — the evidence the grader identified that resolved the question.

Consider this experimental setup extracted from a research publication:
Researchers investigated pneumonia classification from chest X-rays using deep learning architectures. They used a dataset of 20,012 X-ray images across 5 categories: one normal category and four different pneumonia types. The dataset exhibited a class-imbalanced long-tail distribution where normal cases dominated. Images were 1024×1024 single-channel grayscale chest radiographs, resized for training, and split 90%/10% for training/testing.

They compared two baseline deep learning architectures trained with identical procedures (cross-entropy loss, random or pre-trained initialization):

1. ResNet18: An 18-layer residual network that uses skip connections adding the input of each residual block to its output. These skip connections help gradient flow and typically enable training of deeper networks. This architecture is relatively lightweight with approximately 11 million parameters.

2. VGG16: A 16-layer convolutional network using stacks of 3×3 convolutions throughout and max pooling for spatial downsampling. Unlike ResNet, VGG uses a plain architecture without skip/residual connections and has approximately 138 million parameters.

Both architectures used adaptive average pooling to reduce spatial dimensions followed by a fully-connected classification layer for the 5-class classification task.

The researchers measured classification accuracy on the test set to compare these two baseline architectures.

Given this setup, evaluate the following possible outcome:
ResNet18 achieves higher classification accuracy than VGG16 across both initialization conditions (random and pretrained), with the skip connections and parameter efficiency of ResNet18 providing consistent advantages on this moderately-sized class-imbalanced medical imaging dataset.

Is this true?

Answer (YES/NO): NO